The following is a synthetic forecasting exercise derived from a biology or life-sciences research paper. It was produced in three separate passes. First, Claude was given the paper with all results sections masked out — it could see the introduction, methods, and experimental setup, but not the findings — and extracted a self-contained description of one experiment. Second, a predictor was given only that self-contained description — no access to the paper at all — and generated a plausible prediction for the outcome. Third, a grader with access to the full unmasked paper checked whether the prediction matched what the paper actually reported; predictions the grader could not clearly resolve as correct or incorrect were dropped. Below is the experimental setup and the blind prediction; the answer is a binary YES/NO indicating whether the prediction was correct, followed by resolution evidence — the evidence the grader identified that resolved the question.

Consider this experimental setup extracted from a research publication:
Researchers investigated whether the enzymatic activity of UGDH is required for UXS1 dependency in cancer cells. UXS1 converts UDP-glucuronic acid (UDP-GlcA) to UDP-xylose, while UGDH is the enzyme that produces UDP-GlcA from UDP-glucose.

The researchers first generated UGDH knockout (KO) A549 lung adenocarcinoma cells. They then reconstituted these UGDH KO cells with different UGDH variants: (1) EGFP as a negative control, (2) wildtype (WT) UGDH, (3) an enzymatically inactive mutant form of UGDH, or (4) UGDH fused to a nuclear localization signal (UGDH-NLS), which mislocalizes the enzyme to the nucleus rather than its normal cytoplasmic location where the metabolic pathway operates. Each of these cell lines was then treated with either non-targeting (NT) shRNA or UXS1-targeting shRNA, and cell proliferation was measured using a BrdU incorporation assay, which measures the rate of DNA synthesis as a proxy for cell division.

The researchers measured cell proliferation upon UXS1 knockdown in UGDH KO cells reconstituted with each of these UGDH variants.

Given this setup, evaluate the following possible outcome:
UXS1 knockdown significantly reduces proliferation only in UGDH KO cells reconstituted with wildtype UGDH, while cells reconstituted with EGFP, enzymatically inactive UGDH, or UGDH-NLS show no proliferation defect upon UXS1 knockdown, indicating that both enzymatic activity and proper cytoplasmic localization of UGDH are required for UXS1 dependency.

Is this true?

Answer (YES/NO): YES